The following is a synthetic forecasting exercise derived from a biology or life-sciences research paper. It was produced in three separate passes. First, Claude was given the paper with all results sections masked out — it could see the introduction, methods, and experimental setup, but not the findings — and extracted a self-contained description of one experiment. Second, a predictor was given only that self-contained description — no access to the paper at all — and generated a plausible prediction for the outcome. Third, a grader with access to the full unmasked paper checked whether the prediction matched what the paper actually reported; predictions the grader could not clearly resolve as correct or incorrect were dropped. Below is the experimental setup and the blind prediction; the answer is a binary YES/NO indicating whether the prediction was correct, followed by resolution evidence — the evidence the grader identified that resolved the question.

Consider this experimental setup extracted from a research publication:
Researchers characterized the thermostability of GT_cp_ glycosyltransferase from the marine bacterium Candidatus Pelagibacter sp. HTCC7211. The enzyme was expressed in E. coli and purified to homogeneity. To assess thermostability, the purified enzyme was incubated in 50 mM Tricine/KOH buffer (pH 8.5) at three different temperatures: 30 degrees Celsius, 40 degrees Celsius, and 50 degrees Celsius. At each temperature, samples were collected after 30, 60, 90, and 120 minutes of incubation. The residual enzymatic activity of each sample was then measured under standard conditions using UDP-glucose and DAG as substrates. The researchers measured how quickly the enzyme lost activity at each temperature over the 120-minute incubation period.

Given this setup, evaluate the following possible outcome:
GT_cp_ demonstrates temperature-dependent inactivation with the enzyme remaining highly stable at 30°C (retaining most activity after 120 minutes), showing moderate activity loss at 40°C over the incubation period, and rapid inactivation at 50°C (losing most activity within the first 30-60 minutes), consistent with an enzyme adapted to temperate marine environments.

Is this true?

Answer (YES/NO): NO